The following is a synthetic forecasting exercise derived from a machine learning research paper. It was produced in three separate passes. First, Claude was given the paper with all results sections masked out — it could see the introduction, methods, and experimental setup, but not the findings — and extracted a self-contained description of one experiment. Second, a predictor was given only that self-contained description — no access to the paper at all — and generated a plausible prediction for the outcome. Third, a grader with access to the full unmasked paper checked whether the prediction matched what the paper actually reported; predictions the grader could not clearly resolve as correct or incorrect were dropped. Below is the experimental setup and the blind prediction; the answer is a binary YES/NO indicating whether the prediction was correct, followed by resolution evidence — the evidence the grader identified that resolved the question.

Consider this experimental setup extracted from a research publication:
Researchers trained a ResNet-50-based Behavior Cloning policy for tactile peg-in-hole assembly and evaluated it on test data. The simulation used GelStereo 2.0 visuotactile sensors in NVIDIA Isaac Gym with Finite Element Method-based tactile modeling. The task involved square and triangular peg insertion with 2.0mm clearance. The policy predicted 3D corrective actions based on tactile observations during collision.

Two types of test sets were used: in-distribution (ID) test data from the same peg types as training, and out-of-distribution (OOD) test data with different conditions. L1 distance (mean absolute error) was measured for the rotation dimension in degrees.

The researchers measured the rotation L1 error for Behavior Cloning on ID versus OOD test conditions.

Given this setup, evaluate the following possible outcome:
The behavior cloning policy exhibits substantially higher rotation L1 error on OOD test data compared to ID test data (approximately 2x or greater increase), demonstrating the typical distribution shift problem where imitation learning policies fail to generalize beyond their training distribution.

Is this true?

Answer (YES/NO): NO